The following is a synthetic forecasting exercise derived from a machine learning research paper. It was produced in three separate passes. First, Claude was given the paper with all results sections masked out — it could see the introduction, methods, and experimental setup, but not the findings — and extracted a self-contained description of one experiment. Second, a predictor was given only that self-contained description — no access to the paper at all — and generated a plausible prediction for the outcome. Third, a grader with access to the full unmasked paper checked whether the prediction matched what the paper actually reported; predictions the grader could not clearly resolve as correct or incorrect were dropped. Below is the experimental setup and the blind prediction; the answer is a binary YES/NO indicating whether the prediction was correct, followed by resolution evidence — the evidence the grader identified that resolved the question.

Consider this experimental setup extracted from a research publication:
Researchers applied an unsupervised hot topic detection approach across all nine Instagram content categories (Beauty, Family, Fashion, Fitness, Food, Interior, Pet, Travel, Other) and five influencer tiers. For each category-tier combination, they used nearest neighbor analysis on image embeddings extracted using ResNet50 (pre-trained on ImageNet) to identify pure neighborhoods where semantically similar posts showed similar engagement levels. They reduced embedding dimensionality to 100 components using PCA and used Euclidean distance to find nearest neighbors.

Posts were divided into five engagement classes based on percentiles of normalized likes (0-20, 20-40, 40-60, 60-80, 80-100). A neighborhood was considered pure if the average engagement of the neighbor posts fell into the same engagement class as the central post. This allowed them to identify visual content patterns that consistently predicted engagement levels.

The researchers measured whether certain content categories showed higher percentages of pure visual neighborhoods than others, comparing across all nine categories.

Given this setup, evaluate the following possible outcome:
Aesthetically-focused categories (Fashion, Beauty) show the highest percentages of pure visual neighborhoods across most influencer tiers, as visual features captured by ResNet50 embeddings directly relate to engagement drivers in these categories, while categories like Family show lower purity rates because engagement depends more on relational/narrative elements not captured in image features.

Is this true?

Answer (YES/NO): NO